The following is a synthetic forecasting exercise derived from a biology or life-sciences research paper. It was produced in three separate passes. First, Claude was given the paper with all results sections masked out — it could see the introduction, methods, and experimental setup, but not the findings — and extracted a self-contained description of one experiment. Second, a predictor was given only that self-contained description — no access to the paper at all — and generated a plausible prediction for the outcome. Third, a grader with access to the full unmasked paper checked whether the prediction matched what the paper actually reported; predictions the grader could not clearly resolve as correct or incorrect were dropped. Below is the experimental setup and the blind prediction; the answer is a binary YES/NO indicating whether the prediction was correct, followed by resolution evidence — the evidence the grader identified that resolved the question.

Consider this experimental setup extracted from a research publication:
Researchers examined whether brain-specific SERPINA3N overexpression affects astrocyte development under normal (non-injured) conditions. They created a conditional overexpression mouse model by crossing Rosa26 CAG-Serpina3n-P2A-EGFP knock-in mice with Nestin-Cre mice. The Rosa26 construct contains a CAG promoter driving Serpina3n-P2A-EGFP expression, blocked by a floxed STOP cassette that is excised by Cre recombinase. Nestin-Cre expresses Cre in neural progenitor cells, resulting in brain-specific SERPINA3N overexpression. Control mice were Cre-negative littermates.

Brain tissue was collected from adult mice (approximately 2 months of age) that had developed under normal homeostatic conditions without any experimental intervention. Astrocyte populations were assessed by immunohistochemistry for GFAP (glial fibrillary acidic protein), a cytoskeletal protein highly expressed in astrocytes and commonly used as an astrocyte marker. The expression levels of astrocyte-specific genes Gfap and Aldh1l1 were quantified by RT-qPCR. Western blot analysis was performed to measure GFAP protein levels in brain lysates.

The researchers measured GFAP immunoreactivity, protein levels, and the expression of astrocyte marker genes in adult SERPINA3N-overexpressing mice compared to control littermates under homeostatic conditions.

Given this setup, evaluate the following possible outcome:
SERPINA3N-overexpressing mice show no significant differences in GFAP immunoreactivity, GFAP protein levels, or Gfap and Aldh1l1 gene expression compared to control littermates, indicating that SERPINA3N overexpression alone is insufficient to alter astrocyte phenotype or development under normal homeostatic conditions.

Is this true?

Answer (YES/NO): YES